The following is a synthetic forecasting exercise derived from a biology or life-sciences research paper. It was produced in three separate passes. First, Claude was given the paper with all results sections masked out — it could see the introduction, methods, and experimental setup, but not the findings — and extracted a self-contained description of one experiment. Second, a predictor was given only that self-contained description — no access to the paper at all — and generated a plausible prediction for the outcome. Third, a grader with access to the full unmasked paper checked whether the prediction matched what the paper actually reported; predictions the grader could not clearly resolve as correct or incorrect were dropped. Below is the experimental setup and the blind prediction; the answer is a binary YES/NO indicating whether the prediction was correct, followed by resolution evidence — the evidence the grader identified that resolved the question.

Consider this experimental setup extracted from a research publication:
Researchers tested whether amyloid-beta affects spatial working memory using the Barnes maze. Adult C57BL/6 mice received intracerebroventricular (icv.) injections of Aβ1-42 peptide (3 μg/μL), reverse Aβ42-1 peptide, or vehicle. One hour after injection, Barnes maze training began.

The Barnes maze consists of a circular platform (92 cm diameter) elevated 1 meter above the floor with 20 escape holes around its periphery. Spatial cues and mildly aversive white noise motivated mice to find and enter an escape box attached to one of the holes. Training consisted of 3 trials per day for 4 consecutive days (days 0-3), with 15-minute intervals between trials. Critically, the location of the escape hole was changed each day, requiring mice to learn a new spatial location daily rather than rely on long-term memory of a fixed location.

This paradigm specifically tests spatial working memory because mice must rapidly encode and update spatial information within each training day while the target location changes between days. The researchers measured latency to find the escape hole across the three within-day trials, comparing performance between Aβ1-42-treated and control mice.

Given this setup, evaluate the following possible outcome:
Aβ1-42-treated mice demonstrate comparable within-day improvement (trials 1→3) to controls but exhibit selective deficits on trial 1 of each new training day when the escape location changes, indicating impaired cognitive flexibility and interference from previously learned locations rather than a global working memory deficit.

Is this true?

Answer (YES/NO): NO